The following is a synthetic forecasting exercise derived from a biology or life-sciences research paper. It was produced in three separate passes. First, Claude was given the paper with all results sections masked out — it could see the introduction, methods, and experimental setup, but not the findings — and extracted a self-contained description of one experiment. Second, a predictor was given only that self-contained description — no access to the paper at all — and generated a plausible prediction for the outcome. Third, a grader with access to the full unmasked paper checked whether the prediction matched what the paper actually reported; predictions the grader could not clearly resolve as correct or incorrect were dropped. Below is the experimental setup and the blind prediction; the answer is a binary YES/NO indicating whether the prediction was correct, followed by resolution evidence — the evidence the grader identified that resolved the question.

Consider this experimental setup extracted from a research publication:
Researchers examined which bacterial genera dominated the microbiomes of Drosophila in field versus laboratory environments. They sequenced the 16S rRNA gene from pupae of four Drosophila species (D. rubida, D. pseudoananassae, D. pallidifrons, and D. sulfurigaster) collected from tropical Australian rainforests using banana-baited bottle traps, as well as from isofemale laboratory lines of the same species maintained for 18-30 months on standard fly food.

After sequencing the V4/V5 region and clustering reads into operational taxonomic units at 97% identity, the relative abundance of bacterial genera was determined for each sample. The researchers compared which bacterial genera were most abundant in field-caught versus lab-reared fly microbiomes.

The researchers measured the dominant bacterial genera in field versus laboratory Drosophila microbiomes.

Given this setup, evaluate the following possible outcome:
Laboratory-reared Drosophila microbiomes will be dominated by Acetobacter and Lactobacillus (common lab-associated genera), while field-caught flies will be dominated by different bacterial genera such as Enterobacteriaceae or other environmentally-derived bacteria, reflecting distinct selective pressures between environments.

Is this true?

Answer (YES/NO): YES